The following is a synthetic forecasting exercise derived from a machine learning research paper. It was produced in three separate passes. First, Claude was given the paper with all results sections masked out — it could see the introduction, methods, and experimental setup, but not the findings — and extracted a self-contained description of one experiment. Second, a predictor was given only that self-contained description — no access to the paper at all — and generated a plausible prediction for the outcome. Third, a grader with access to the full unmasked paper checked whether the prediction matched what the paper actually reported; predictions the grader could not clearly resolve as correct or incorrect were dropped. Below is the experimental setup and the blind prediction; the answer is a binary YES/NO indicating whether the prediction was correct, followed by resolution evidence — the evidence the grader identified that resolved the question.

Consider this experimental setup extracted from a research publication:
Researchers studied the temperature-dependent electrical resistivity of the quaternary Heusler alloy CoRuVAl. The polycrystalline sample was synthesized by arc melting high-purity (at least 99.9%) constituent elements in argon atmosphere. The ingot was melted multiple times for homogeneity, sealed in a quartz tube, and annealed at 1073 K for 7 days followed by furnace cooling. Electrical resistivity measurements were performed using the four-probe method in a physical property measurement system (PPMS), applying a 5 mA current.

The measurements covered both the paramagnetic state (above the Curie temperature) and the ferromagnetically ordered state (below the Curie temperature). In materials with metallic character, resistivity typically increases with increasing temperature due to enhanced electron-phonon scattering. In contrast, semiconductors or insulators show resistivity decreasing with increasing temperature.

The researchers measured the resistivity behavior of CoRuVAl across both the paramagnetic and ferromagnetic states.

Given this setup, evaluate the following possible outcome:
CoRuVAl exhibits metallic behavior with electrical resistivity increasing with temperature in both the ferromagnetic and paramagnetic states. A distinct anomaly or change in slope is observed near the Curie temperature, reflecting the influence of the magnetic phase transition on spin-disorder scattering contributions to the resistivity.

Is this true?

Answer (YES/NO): YES